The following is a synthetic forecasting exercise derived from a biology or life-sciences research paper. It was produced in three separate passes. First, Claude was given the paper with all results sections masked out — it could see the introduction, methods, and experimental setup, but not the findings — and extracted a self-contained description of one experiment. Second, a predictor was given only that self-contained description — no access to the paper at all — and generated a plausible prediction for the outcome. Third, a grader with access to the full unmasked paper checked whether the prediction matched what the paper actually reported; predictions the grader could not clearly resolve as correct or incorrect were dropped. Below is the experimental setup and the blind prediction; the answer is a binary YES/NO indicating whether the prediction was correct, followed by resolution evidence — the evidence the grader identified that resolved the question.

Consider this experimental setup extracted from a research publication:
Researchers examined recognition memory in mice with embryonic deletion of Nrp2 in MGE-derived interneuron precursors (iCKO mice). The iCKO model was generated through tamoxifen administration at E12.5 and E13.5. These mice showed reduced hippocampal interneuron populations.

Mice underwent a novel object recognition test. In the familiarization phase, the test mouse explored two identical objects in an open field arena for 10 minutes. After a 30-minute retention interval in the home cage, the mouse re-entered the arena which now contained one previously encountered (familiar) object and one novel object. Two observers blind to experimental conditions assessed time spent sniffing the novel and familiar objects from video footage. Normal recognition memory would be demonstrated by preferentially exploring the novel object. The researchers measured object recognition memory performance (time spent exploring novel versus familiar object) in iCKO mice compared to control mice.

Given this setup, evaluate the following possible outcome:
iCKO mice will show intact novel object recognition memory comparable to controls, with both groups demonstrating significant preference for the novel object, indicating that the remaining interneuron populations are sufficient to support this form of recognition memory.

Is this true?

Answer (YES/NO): YES